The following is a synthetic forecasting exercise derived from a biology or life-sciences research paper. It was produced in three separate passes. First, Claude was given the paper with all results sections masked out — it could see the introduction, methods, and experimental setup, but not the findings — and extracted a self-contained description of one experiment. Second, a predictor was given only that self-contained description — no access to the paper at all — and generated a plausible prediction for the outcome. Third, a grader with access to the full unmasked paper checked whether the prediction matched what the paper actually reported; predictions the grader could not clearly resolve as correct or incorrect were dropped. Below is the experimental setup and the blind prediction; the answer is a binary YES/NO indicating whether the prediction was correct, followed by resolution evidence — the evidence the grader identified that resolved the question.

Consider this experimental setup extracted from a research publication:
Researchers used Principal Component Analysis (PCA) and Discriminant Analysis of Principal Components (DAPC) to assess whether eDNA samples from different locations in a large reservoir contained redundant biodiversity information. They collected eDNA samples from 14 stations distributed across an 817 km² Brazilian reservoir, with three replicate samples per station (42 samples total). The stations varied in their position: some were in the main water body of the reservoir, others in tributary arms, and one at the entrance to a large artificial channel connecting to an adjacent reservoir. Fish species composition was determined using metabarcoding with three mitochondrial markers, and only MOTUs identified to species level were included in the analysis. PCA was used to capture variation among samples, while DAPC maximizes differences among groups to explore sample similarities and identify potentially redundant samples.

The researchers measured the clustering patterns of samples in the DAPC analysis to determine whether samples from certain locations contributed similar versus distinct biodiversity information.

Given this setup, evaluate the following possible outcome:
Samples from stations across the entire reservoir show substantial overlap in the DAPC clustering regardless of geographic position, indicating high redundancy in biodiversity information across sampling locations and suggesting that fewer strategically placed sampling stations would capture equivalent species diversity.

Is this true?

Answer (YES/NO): YES